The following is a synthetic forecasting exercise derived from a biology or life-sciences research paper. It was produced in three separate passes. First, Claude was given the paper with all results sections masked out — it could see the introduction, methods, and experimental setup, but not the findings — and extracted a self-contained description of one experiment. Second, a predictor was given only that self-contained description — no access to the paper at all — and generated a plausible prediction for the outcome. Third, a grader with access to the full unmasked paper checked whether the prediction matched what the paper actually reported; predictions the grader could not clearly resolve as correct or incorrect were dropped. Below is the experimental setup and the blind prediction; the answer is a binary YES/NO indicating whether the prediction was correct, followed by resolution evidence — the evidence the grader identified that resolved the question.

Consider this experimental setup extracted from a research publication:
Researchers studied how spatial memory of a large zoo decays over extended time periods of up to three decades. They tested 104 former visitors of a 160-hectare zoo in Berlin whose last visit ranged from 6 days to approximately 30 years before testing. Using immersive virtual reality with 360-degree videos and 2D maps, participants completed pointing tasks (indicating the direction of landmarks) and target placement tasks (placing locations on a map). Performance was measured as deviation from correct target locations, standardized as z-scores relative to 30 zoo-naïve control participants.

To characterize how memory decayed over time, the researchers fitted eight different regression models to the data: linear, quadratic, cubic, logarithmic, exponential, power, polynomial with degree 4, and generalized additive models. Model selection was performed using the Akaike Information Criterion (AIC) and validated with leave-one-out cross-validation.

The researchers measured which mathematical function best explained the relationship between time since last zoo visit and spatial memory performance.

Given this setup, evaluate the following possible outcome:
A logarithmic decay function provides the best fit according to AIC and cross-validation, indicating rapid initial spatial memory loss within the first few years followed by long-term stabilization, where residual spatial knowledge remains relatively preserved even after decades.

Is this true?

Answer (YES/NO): NO